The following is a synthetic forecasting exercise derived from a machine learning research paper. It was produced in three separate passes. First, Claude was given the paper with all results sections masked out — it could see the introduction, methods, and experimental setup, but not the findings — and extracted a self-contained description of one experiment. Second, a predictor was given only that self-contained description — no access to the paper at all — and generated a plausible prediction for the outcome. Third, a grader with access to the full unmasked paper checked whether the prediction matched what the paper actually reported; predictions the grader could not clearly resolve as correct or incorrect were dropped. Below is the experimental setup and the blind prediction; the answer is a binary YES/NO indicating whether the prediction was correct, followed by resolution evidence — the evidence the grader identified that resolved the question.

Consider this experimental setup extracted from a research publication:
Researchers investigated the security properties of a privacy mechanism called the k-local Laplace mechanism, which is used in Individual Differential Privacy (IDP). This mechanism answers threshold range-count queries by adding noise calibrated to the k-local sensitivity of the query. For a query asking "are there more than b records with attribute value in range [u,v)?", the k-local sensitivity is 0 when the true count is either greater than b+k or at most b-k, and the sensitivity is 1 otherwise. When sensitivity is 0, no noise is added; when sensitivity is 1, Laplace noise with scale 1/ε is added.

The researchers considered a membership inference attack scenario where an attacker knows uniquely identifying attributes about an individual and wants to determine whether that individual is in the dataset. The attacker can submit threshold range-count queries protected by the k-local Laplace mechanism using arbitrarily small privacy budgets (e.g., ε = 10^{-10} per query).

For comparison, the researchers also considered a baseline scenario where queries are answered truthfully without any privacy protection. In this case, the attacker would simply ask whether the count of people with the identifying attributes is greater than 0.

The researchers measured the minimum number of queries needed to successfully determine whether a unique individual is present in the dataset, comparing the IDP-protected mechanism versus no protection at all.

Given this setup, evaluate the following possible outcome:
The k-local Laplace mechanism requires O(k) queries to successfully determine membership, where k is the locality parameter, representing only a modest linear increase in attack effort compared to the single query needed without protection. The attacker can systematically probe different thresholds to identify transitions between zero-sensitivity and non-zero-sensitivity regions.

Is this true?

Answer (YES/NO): NO